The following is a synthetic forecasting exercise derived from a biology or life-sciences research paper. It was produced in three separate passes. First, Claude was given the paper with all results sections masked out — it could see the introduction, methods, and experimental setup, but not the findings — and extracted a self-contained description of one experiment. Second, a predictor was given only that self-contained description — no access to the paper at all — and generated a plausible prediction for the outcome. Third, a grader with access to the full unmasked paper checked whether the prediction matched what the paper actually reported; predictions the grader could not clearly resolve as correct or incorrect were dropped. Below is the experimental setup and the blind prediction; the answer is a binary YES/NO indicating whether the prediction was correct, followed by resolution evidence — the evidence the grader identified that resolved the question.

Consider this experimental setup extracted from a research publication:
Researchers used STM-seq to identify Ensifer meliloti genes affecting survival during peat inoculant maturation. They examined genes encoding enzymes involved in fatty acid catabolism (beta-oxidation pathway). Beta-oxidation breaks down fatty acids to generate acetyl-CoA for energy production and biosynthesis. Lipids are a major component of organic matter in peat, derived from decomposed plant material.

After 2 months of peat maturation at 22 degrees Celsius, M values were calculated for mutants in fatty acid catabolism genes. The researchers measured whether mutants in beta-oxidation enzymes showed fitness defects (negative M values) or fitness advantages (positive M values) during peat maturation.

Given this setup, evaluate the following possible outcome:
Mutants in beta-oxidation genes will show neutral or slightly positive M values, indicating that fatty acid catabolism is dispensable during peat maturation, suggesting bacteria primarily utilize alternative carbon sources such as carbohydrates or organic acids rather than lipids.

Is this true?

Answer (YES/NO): NO